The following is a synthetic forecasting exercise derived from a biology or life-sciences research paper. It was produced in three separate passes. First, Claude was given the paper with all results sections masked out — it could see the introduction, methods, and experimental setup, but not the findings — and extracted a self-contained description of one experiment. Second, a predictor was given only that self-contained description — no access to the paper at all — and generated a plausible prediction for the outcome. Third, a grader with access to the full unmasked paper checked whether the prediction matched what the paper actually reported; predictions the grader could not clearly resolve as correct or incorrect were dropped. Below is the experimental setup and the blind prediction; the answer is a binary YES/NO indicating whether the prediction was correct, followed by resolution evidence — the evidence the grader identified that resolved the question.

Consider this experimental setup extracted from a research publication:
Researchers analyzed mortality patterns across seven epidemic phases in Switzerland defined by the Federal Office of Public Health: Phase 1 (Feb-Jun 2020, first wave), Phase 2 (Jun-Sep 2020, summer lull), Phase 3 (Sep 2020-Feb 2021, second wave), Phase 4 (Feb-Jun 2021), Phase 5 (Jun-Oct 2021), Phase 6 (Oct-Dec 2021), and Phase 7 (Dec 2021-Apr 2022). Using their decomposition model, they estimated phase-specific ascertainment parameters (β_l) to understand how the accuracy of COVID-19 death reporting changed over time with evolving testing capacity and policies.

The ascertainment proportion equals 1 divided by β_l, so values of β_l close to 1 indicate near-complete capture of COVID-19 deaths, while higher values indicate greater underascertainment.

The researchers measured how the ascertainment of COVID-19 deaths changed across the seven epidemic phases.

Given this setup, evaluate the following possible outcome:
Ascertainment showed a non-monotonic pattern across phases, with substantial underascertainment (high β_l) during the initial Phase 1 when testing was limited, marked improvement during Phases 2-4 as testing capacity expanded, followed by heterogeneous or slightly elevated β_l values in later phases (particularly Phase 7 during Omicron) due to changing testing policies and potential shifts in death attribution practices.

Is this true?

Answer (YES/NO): NO